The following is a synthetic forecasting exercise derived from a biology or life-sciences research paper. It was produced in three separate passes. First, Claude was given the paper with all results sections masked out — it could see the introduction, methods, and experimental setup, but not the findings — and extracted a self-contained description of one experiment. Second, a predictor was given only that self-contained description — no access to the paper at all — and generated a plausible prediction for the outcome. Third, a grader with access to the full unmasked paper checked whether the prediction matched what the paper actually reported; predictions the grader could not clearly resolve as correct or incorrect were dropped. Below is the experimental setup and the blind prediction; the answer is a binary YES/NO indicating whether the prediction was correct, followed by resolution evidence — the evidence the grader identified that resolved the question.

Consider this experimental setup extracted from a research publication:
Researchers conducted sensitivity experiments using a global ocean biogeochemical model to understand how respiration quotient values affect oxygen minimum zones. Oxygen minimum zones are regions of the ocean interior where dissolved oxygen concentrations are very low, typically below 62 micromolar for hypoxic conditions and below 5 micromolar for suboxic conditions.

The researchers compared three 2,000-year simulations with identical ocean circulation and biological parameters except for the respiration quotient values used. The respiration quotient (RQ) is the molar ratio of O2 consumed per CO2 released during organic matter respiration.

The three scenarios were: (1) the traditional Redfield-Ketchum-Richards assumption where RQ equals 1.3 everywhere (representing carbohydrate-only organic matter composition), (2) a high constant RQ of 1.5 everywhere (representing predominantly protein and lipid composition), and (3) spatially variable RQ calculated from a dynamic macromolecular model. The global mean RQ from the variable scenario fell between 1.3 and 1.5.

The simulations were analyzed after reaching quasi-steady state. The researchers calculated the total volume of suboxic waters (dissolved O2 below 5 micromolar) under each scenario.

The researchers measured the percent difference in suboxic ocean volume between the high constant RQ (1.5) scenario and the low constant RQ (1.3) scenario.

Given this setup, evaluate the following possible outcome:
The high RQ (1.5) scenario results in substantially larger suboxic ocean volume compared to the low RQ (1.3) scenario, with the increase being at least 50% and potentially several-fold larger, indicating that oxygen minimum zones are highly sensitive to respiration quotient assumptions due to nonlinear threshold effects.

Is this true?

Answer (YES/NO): YES